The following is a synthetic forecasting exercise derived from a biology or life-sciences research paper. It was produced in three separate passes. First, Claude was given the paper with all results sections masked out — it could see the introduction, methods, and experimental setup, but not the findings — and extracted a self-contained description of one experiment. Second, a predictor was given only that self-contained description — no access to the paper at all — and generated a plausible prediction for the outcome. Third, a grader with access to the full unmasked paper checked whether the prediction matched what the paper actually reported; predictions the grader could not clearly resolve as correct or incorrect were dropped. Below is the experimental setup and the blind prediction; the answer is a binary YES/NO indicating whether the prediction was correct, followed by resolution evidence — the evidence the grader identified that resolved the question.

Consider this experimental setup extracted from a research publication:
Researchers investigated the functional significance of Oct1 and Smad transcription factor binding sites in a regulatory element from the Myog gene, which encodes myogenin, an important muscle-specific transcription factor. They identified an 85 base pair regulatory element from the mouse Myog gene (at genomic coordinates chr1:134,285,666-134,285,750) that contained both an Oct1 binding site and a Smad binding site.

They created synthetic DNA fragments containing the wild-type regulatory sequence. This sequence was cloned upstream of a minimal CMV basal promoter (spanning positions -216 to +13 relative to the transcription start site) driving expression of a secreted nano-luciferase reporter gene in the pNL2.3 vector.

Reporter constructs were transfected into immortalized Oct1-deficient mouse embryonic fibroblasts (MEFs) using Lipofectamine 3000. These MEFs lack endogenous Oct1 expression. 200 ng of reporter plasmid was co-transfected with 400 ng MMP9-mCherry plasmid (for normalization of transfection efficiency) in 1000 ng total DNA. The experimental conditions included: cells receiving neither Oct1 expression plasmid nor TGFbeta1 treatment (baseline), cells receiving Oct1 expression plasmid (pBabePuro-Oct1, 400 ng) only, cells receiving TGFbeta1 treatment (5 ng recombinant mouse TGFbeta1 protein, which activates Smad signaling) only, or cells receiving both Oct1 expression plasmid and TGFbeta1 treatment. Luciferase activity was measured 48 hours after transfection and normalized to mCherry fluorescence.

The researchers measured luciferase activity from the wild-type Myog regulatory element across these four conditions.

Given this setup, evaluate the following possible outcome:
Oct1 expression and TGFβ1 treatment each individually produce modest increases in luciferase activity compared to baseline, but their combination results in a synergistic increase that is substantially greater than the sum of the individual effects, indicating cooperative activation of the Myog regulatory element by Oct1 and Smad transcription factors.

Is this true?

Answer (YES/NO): YES